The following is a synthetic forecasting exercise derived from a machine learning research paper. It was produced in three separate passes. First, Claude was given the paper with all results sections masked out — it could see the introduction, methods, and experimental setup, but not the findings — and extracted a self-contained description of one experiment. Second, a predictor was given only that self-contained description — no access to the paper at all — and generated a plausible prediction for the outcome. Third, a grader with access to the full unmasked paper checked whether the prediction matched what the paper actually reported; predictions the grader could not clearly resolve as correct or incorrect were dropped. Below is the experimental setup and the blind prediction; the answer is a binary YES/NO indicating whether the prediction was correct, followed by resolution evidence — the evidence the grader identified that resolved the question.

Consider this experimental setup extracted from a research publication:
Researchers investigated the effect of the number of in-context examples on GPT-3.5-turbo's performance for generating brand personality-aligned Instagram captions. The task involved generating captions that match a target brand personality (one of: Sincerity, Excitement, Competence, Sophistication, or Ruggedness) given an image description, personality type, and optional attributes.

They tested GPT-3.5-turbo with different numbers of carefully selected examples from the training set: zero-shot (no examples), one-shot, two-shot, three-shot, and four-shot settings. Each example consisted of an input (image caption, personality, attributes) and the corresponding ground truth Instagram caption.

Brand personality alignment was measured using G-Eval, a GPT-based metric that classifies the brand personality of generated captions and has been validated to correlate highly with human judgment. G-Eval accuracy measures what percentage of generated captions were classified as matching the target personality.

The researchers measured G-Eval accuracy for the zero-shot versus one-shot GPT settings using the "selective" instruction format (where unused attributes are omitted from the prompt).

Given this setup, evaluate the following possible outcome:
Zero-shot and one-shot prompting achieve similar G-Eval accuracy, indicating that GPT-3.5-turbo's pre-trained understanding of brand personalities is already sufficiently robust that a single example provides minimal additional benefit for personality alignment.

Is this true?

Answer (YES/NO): NO